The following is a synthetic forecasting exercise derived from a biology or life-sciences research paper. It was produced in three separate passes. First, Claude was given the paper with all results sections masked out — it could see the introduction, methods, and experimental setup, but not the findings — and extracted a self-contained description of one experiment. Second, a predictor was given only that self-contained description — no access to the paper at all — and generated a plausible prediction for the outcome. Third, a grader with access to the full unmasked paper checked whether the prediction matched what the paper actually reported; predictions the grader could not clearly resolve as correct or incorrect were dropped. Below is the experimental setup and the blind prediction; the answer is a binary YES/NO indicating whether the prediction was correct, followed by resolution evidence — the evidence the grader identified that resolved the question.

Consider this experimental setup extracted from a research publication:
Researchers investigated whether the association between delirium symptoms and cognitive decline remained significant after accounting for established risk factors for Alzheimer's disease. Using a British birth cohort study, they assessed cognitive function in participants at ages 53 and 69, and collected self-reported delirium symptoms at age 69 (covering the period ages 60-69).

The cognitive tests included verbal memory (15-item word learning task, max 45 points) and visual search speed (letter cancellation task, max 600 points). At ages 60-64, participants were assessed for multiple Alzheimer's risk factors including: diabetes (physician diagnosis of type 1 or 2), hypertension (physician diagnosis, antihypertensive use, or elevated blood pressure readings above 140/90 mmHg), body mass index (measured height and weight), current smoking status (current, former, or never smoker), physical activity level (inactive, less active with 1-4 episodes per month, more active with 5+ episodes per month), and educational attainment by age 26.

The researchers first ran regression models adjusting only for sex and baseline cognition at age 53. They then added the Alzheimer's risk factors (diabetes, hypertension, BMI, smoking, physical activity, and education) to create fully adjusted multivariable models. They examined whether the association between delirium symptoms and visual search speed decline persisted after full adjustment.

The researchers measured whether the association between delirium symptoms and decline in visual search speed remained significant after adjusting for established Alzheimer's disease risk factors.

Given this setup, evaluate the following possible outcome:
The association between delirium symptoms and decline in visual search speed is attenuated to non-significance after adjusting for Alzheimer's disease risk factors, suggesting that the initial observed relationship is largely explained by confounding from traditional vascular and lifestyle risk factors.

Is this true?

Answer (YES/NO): NO